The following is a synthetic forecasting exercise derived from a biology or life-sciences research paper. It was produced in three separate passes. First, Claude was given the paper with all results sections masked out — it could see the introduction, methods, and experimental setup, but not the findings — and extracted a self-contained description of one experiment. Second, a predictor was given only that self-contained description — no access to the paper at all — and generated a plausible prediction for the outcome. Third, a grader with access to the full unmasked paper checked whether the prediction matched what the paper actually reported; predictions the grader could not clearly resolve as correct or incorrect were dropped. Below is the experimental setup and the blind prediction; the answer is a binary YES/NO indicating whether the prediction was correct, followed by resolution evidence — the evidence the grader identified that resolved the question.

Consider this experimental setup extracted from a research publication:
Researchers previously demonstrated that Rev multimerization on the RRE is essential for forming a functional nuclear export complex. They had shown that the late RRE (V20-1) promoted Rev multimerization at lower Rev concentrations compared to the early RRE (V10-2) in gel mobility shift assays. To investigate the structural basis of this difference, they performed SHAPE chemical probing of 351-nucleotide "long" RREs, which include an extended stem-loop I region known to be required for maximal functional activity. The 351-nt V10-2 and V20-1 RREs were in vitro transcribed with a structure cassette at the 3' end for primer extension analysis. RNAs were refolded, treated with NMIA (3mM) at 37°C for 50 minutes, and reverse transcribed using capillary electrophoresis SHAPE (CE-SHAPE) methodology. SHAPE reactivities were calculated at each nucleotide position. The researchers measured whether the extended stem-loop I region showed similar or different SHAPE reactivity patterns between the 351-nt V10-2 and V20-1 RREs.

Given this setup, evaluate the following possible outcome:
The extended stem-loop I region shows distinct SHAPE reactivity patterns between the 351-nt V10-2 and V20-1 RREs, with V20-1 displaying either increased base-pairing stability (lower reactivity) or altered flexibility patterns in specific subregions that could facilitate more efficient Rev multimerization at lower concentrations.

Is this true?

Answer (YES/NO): NO